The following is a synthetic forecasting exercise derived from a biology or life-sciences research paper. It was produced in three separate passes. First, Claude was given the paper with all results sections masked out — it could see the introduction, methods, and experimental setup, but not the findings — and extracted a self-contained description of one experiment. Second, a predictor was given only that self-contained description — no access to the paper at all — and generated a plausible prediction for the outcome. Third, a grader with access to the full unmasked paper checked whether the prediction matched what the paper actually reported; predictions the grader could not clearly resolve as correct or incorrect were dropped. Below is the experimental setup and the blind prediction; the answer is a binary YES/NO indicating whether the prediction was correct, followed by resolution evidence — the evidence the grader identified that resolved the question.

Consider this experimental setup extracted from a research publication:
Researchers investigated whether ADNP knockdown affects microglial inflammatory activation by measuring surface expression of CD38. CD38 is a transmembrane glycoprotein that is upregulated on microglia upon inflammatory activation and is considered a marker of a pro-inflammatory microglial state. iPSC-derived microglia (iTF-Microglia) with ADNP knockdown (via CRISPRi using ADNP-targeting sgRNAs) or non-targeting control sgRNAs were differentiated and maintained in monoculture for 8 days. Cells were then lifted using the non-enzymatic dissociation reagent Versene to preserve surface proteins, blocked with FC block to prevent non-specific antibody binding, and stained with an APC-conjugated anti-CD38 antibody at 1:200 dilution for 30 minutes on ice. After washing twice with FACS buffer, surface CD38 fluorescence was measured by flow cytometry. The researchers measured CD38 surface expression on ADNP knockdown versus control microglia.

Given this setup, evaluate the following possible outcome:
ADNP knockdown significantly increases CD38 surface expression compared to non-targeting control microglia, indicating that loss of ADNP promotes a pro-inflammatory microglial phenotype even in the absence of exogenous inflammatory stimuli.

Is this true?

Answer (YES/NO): YES